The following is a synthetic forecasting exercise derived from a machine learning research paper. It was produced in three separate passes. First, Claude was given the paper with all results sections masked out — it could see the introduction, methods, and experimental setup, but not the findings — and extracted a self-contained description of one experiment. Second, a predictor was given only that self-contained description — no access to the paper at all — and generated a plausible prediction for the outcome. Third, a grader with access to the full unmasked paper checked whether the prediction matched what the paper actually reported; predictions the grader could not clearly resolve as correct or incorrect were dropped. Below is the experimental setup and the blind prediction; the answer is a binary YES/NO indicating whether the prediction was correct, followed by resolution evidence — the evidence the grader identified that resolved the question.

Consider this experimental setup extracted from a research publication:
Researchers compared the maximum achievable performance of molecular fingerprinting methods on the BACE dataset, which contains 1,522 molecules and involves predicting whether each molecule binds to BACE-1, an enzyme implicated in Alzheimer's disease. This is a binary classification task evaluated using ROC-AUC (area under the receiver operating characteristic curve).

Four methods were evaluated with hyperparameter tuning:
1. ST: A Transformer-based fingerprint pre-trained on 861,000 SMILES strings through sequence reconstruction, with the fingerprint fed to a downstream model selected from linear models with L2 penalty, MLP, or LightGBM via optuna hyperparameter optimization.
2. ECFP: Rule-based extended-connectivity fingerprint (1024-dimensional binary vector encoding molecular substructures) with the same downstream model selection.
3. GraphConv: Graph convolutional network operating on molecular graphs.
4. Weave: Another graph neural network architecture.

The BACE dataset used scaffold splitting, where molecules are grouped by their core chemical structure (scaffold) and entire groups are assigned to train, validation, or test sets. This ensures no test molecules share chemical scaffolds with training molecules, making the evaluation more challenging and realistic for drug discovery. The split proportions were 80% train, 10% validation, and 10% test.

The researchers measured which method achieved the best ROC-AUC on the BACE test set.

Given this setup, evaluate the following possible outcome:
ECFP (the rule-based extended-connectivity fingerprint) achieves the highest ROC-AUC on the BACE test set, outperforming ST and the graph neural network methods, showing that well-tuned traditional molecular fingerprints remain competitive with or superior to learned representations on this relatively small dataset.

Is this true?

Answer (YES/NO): YES